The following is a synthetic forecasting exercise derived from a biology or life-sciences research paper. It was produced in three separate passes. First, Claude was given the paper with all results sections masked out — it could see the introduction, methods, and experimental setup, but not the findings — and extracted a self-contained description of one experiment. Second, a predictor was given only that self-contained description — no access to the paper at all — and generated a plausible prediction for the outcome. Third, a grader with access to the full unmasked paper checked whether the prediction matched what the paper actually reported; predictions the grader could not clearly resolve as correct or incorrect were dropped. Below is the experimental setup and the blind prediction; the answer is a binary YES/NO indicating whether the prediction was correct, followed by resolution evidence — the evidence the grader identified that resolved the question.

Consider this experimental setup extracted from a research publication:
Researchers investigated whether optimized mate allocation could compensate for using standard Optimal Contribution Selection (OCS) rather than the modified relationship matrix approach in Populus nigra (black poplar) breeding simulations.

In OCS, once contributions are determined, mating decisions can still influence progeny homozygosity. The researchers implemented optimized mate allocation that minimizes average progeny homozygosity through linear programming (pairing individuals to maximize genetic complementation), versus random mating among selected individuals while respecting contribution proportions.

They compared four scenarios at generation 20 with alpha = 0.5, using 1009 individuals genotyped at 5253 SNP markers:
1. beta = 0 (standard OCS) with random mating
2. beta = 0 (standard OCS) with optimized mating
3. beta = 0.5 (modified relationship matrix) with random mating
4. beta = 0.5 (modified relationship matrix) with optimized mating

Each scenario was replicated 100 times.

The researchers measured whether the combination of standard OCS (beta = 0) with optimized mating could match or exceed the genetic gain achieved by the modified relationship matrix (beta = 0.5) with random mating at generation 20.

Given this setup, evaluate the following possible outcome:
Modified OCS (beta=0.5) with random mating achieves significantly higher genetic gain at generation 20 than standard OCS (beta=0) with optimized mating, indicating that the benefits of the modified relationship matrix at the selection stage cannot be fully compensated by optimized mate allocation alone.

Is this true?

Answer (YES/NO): NO